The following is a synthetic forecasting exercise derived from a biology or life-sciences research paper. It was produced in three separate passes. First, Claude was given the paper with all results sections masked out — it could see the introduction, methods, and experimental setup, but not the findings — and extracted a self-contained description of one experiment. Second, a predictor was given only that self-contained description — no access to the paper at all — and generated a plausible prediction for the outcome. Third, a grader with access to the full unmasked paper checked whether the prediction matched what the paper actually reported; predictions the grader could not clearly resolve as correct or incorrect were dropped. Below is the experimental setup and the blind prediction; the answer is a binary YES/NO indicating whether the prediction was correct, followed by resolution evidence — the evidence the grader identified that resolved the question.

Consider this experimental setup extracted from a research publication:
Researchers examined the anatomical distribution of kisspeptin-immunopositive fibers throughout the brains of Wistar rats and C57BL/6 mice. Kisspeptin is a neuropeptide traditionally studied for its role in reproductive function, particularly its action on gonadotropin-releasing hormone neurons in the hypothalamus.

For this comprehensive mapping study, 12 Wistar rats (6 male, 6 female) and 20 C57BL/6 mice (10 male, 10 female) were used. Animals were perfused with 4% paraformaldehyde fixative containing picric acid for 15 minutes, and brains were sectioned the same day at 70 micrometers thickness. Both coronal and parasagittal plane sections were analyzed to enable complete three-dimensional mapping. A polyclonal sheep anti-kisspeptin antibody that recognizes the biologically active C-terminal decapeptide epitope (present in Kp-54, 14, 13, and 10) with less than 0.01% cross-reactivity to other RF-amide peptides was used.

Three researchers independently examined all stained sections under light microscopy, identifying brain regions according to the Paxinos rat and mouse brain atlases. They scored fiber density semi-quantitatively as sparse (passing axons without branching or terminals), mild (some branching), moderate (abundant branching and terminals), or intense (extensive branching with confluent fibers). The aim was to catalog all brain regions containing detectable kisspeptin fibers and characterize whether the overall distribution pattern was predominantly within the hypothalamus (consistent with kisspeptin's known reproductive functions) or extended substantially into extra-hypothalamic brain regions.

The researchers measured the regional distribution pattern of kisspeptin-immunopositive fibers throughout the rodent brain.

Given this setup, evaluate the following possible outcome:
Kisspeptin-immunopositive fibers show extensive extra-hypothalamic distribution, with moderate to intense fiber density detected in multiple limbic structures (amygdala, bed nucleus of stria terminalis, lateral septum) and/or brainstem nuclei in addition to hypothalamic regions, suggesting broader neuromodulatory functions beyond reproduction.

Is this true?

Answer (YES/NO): YES